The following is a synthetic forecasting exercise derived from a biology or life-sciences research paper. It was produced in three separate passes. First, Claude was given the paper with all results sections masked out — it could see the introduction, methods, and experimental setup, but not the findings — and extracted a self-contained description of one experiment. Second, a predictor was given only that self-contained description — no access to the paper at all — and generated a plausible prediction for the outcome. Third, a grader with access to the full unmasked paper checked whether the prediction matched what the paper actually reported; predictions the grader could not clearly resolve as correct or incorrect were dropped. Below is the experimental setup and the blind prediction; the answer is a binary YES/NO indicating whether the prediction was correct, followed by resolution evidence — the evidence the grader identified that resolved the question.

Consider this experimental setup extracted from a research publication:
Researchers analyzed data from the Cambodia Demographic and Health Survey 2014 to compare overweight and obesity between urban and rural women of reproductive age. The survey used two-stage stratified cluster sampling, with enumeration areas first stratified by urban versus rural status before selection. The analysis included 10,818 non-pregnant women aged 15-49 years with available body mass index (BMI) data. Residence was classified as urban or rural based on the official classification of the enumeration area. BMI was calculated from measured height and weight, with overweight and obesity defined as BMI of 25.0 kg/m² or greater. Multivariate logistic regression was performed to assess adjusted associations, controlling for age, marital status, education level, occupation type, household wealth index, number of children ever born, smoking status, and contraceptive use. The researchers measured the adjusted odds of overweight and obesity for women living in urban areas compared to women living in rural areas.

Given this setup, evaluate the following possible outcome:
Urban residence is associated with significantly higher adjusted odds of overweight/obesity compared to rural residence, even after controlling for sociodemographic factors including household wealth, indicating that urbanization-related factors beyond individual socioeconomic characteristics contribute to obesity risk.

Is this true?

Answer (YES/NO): YES